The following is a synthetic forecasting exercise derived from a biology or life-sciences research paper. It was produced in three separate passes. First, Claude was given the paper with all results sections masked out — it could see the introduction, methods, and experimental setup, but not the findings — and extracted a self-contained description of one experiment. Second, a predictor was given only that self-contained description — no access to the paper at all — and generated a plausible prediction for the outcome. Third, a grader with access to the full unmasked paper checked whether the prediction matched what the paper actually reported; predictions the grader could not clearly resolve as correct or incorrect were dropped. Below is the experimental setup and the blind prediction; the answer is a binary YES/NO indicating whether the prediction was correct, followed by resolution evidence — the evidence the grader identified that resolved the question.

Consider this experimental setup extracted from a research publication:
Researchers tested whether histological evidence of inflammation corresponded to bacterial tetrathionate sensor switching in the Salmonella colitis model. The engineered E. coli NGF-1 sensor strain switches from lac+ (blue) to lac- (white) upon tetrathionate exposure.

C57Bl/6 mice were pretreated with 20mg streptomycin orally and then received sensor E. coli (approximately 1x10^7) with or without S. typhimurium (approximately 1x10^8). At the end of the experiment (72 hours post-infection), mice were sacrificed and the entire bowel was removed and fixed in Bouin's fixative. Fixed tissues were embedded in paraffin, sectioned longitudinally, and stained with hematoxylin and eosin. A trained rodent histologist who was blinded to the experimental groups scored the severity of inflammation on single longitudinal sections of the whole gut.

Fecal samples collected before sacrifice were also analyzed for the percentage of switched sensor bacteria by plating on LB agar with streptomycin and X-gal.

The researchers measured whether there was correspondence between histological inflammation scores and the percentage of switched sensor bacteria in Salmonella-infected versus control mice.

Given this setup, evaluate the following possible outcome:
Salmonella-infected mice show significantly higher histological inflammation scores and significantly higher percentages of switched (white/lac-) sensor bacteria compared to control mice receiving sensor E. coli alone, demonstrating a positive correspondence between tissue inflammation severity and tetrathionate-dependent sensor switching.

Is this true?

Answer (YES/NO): NO